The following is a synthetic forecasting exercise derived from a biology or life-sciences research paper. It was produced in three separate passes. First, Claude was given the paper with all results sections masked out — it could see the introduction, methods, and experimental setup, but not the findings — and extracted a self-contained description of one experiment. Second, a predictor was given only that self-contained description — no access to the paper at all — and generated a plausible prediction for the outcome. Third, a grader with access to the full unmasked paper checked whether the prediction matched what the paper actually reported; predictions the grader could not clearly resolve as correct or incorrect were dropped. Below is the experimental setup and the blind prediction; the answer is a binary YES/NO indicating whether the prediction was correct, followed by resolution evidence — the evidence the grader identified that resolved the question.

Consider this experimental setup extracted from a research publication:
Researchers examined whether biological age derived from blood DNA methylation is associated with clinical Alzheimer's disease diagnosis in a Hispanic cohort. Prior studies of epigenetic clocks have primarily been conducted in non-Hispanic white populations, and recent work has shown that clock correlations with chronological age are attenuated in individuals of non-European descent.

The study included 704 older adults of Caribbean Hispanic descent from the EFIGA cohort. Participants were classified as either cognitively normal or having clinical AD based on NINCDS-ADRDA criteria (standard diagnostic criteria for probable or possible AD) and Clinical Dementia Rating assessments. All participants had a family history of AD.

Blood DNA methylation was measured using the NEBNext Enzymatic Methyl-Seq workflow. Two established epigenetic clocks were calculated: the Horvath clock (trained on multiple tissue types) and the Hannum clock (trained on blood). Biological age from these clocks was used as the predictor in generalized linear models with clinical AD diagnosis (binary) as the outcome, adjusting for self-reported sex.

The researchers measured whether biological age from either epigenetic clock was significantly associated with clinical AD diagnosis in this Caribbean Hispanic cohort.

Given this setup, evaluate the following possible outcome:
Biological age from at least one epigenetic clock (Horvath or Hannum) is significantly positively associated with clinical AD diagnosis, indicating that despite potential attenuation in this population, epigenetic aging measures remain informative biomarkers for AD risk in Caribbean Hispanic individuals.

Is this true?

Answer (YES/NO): YES